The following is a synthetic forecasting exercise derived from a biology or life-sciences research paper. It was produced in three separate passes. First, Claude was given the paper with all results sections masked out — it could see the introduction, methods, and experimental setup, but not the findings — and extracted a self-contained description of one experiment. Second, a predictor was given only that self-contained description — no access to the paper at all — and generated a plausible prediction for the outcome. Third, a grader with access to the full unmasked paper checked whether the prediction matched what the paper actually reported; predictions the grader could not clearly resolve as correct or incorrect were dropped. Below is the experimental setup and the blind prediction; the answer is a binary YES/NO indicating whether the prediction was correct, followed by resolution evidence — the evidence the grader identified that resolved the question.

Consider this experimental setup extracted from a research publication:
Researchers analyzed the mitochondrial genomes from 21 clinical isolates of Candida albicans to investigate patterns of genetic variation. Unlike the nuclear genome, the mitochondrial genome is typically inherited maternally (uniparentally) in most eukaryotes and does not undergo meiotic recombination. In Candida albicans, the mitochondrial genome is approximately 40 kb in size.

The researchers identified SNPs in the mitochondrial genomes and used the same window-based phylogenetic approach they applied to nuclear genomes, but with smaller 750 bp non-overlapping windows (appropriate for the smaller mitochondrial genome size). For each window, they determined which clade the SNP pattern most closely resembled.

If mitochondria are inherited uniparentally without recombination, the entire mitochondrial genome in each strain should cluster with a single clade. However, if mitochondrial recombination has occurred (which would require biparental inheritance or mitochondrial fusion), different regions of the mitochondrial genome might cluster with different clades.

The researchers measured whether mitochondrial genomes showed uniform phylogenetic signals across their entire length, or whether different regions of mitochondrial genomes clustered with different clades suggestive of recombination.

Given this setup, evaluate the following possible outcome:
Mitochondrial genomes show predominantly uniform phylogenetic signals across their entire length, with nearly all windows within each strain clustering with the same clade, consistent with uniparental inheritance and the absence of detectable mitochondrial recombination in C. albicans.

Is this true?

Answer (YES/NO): NO